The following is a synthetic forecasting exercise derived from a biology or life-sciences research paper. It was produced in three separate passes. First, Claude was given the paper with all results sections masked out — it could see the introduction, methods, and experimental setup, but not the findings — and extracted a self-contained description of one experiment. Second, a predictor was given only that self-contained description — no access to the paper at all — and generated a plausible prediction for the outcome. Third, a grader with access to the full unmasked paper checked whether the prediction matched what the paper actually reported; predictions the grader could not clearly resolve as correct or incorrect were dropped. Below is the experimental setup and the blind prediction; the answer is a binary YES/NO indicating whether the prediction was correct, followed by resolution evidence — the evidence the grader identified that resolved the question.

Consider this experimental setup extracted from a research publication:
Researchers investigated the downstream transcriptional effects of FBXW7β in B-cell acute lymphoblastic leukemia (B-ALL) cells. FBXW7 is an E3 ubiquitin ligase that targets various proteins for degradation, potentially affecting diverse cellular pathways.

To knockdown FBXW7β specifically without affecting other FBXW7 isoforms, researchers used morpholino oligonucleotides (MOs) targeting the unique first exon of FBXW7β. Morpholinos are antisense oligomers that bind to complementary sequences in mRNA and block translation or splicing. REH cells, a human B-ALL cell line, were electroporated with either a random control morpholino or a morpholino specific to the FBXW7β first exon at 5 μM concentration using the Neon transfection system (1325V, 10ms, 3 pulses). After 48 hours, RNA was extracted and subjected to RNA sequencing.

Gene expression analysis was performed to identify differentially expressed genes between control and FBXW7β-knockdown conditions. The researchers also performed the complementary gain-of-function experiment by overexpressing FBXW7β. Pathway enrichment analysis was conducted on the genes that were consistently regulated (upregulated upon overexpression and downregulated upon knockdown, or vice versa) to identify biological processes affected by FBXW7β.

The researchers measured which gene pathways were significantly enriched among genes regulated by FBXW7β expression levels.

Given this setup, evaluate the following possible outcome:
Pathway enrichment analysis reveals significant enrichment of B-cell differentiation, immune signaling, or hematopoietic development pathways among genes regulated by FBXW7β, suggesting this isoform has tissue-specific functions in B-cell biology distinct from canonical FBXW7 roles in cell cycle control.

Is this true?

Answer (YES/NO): YES